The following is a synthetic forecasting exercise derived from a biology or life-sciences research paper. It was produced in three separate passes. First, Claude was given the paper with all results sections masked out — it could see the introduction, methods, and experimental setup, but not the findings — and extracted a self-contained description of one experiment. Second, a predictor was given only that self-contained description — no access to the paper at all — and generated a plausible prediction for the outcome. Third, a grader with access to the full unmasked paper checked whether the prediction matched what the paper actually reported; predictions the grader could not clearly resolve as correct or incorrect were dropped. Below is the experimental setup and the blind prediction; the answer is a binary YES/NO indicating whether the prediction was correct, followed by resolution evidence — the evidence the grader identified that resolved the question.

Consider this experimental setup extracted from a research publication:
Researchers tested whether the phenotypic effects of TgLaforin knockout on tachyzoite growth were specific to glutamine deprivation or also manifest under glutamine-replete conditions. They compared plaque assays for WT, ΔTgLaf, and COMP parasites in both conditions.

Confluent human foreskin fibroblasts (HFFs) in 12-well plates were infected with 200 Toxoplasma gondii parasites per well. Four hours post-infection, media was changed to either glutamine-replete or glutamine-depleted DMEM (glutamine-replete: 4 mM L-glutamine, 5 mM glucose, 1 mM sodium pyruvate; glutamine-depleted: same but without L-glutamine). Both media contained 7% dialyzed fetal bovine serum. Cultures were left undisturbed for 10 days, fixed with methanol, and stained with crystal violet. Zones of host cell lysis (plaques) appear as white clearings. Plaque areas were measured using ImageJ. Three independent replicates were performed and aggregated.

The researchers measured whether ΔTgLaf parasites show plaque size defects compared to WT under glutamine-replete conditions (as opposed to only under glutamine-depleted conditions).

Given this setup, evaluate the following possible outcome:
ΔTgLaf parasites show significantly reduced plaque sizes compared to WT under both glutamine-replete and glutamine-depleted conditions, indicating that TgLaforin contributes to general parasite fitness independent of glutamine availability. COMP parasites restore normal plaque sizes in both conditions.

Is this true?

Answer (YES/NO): NO